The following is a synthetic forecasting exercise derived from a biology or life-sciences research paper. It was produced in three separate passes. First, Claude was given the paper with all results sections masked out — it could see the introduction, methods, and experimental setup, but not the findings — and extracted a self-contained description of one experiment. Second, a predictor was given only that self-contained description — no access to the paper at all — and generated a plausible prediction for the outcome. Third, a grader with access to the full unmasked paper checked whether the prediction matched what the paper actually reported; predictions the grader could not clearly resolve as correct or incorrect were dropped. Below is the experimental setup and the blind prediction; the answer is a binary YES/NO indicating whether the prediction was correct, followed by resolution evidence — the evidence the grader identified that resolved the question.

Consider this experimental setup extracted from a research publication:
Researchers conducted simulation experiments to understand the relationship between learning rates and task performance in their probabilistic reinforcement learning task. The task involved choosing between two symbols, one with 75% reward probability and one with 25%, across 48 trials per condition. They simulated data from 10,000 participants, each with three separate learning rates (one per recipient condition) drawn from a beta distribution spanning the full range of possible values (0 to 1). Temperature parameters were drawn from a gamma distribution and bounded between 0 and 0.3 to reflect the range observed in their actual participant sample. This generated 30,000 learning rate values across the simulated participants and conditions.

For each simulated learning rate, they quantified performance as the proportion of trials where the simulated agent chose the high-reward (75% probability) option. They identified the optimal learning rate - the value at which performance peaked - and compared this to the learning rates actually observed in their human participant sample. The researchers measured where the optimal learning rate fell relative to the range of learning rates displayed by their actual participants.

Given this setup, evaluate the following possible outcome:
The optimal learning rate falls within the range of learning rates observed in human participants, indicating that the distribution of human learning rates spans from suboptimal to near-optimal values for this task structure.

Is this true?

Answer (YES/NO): NO